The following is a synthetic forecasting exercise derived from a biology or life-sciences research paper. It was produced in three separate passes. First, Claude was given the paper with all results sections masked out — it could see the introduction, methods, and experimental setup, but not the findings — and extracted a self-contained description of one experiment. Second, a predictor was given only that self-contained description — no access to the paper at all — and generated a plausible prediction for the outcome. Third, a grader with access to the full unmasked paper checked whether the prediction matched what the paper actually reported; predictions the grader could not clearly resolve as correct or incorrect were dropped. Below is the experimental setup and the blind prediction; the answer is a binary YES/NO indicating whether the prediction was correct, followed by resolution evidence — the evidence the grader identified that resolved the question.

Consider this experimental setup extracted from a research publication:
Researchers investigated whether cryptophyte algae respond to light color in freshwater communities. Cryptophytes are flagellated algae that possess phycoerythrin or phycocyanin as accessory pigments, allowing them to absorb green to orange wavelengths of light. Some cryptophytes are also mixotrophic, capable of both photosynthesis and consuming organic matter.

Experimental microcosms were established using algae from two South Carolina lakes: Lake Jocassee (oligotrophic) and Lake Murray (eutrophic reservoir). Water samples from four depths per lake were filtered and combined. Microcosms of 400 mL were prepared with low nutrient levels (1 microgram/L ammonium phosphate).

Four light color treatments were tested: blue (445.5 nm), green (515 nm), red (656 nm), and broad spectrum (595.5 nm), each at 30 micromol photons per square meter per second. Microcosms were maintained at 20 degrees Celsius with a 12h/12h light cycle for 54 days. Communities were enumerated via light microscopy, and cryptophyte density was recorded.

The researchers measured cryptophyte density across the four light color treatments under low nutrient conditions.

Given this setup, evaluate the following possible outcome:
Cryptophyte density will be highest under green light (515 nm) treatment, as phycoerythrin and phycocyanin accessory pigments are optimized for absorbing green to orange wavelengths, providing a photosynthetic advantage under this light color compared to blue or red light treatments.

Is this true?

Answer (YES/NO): NO